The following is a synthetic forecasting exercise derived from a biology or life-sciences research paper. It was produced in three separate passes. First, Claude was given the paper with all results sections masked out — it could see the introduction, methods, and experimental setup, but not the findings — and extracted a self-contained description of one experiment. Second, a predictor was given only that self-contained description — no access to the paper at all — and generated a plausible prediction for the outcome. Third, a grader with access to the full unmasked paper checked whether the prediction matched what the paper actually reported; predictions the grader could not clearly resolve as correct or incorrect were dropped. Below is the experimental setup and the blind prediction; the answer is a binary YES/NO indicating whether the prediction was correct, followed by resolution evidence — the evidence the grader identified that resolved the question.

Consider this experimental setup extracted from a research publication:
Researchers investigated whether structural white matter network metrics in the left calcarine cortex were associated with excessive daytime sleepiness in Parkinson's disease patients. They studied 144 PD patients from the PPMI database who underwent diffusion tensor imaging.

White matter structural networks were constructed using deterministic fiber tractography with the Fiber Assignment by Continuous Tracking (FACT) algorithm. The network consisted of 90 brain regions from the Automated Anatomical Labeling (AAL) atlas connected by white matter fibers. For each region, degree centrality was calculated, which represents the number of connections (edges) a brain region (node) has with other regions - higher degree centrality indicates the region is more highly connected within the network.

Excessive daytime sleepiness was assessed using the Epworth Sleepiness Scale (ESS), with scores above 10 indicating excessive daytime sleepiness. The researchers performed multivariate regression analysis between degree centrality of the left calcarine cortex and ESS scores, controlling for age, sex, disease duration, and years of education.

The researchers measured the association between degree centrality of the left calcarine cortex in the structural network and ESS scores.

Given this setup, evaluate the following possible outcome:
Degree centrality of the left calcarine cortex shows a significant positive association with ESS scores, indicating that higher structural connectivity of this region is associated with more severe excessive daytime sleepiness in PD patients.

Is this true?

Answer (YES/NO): NO